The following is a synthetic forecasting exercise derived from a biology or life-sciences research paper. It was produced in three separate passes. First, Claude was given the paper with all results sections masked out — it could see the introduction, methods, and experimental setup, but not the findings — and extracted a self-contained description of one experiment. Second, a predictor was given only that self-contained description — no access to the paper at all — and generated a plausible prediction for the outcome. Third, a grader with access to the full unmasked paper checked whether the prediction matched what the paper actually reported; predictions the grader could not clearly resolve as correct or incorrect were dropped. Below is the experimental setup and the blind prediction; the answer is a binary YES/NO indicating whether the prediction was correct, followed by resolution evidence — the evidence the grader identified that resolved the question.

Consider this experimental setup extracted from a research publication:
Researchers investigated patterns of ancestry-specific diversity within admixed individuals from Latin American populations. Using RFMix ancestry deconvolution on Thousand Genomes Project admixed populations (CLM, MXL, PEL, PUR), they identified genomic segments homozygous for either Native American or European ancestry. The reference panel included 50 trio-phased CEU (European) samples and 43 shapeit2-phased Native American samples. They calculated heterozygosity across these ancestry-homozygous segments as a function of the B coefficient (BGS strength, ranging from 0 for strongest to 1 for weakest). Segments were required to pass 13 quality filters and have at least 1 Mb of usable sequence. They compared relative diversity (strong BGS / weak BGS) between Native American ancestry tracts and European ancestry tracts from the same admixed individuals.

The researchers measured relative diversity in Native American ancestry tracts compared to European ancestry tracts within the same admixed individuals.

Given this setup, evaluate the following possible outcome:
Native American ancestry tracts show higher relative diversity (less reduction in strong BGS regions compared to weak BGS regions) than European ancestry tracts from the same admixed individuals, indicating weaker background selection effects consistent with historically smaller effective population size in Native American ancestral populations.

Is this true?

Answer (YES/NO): NO